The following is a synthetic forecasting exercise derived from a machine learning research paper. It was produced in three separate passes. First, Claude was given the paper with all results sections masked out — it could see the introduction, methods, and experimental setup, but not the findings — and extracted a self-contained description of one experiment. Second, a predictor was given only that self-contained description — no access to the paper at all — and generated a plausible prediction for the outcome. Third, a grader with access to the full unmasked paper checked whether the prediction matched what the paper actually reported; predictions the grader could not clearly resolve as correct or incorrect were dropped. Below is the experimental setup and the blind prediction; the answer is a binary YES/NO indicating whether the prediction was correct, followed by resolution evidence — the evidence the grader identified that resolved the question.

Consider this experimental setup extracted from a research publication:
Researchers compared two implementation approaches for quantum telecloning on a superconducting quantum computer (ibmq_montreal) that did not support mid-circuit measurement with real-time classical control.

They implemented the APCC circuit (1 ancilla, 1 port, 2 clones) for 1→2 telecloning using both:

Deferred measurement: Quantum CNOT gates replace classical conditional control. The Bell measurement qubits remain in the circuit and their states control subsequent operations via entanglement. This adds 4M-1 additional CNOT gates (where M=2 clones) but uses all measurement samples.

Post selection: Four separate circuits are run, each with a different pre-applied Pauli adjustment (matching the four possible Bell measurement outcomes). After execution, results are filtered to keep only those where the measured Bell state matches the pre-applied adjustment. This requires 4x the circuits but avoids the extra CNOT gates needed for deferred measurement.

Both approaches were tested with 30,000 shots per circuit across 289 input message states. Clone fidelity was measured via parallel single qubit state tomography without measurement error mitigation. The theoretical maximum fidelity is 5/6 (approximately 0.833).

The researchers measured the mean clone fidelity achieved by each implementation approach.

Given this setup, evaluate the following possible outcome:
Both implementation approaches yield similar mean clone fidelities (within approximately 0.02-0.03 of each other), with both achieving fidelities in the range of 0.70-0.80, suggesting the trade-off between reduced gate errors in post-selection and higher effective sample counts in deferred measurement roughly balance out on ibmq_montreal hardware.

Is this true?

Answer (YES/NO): NO